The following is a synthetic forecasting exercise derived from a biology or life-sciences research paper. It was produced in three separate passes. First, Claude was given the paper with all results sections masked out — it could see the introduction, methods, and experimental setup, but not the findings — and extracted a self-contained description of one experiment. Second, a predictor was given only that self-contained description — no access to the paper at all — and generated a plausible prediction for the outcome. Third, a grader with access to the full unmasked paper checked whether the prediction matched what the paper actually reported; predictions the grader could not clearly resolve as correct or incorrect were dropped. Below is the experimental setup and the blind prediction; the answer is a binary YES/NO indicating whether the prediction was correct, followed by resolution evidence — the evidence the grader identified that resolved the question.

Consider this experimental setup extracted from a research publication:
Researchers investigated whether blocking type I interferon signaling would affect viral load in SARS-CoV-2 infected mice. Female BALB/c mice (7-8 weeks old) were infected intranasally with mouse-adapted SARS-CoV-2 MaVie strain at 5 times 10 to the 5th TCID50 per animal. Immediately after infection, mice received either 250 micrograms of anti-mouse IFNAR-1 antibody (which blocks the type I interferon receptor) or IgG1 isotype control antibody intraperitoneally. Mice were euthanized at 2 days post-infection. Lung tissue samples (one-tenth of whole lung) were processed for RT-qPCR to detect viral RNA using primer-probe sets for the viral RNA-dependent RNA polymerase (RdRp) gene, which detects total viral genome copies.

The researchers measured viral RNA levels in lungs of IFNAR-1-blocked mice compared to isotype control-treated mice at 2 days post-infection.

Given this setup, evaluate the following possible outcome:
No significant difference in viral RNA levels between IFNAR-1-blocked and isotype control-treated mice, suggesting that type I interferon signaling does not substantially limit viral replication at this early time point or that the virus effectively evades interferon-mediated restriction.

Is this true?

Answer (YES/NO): YES